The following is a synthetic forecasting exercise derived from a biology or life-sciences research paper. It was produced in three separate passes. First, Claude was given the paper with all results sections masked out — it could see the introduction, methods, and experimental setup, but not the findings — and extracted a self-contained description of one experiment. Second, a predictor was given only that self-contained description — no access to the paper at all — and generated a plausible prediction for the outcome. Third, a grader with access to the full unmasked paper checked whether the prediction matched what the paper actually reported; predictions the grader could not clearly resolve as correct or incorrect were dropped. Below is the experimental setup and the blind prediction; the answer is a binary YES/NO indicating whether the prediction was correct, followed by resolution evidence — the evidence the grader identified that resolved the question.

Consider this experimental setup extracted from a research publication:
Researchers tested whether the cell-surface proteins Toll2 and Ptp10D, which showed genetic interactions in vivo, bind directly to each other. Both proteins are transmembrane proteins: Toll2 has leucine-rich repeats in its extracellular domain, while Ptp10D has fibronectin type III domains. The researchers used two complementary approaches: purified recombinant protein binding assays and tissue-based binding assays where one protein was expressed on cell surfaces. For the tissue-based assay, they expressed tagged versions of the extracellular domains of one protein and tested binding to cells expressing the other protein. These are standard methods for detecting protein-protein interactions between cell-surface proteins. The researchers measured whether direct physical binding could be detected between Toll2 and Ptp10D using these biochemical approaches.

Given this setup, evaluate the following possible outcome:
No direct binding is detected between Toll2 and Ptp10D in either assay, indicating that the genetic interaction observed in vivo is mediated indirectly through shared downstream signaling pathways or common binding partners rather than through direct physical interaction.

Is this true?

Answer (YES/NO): YES